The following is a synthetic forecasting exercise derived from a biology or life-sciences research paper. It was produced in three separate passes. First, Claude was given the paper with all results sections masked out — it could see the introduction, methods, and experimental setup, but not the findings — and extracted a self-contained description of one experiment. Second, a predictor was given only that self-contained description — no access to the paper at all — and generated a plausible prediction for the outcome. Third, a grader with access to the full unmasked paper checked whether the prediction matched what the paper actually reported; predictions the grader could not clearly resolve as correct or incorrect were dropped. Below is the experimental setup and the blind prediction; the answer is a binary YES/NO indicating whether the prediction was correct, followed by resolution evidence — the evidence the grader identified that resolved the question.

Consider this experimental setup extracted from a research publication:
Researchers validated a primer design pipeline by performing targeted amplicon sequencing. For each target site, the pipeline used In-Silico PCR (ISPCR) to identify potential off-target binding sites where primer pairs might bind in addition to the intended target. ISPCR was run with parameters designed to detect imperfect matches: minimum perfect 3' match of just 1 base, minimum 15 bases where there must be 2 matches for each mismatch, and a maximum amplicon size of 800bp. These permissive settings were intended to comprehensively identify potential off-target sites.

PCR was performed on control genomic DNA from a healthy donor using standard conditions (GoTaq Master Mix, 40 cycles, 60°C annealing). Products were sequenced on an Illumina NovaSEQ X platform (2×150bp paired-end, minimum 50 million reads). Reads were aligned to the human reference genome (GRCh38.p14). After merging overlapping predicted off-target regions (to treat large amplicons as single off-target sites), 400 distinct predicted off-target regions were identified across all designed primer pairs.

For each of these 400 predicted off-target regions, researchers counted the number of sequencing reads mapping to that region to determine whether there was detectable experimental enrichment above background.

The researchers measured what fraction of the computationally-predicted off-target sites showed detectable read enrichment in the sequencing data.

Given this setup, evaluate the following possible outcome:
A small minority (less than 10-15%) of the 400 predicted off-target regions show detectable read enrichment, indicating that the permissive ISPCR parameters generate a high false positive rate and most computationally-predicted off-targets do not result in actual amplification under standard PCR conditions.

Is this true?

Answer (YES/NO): NO